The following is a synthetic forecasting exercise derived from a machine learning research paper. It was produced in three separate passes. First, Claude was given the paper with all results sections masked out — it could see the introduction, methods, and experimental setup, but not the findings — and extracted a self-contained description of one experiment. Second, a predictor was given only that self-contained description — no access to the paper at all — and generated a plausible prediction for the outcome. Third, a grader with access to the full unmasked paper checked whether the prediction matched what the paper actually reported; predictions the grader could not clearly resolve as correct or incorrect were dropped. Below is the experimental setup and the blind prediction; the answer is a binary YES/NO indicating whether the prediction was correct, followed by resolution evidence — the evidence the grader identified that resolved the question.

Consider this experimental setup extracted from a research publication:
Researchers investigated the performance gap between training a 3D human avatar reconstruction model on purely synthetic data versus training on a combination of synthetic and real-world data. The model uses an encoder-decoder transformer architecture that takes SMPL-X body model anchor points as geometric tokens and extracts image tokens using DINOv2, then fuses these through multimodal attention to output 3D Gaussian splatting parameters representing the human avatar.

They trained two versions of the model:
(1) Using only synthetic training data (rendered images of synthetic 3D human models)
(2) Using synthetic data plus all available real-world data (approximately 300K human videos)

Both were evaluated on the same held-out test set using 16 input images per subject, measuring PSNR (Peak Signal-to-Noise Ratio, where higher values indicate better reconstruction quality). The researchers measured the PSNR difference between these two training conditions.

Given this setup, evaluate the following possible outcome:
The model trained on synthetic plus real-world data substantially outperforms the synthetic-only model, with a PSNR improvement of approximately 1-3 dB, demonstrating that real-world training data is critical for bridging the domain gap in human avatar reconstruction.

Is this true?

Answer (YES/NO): YES